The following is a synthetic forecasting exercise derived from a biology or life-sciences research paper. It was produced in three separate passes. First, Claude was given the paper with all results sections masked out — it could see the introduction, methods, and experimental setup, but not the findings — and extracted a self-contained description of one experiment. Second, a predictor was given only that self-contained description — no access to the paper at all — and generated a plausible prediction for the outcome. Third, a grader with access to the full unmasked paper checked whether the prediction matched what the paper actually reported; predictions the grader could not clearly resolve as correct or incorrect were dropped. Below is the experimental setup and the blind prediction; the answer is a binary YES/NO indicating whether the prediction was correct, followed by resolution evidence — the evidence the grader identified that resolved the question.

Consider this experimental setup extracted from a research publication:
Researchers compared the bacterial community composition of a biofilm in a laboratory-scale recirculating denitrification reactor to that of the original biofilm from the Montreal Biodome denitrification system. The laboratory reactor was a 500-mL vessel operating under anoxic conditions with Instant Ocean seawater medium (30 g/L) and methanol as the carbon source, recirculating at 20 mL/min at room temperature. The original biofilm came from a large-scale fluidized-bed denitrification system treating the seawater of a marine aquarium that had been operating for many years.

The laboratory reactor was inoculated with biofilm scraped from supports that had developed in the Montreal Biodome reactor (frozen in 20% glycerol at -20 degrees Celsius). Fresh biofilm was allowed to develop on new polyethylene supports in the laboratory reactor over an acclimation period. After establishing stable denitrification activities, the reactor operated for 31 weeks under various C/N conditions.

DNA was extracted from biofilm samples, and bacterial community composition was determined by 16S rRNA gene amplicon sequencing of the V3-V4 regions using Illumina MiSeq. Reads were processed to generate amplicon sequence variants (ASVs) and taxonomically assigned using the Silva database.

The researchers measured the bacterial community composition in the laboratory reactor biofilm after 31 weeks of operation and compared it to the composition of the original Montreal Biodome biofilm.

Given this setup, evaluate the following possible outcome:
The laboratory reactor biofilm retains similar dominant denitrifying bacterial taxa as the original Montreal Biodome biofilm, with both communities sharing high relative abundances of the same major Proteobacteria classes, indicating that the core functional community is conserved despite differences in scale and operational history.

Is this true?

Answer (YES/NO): NO